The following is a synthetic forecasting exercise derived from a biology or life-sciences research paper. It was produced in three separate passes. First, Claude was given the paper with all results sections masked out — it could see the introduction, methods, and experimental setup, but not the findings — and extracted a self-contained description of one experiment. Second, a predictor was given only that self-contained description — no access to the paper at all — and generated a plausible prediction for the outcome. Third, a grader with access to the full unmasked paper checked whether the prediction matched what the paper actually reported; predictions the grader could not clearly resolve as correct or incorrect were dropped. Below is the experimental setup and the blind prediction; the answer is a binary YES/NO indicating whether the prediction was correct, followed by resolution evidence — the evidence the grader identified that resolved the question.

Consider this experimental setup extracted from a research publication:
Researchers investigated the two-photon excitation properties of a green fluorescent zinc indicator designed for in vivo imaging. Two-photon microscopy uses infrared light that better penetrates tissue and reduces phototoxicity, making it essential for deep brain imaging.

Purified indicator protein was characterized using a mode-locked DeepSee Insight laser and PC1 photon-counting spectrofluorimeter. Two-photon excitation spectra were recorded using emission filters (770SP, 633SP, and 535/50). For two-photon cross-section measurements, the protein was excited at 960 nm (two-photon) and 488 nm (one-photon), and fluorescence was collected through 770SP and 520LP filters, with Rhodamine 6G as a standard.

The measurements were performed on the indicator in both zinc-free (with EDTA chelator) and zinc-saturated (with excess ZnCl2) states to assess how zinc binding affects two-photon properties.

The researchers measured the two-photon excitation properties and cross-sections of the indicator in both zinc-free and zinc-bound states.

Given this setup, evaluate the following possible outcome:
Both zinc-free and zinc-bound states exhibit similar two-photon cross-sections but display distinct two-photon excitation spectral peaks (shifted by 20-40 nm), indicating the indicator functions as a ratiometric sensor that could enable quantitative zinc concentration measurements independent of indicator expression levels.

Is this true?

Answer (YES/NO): NO